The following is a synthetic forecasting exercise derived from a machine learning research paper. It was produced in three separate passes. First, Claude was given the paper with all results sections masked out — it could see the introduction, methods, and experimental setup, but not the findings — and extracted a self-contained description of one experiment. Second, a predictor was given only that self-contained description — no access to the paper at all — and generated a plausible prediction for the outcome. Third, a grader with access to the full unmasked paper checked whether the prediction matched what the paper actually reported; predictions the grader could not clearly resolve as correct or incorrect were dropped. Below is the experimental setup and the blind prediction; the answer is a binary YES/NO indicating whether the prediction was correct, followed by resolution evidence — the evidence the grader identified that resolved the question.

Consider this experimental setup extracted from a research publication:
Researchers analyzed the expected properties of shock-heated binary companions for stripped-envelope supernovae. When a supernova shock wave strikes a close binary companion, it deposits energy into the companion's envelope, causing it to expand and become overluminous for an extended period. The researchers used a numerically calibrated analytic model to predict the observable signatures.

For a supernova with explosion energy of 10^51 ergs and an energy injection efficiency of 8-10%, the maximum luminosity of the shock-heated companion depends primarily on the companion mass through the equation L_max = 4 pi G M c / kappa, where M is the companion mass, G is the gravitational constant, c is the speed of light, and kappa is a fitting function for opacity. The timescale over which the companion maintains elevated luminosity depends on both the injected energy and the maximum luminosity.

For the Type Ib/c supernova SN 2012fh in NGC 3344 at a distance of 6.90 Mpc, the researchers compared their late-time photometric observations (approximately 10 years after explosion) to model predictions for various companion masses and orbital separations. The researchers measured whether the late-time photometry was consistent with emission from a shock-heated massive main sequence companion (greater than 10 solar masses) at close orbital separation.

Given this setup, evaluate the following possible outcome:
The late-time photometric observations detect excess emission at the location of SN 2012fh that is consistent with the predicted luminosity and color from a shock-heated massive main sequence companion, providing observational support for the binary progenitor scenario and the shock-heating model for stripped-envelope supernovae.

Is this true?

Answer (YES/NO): NO